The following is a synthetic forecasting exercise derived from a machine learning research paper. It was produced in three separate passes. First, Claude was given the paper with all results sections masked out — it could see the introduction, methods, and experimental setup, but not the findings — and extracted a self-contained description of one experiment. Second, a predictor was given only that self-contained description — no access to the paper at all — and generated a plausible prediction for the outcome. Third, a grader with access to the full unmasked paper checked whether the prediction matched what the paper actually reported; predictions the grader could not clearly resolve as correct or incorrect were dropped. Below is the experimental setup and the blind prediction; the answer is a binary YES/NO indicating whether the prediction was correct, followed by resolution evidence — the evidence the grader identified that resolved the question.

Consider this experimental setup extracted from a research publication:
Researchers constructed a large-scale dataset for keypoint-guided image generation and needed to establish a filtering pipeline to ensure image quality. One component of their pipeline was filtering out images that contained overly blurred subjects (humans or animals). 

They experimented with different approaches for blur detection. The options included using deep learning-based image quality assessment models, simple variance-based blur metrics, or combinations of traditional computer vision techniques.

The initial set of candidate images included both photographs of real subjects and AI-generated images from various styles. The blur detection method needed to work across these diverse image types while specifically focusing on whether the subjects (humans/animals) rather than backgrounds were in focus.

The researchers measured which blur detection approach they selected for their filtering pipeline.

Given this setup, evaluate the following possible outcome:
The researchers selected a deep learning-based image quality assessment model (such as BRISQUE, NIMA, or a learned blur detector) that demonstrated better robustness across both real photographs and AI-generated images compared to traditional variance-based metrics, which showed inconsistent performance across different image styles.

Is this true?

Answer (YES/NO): NO